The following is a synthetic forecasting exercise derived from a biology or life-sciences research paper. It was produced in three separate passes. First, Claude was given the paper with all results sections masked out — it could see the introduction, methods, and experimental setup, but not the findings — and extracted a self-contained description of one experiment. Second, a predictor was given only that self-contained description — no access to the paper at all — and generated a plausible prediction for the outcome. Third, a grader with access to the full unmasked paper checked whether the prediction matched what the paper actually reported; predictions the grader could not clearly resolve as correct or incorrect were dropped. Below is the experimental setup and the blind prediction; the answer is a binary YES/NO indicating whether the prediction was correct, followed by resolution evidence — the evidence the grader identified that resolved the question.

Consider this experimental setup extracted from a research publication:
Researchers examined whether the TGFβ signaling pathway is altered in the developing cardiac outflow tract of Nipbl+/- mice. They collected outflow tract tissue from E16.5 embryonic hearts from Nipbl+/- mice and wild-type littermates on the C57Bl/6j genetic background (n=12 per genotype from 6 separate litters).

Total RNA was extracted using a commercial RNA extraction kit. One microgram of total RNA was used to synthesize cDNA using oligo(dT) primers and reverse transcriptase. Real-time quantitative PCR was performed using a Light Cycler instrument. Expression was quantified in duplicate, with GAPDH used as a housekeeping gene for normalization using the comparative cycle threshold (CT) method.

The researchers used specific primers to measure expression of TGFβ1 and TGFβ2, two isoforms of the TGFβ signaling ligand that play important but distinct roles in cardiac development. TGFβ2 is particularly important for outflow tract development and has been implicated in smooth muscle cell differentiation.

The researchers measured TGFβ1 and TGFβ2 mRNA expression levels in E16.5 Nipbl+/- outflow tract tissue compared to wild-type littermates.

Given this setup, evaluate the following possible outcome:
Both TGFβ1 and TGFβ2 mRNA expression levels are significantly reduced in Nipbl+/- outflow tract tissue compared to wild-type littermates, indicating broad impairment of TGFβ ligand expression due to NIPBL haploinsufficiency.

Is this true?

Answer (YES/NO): NO